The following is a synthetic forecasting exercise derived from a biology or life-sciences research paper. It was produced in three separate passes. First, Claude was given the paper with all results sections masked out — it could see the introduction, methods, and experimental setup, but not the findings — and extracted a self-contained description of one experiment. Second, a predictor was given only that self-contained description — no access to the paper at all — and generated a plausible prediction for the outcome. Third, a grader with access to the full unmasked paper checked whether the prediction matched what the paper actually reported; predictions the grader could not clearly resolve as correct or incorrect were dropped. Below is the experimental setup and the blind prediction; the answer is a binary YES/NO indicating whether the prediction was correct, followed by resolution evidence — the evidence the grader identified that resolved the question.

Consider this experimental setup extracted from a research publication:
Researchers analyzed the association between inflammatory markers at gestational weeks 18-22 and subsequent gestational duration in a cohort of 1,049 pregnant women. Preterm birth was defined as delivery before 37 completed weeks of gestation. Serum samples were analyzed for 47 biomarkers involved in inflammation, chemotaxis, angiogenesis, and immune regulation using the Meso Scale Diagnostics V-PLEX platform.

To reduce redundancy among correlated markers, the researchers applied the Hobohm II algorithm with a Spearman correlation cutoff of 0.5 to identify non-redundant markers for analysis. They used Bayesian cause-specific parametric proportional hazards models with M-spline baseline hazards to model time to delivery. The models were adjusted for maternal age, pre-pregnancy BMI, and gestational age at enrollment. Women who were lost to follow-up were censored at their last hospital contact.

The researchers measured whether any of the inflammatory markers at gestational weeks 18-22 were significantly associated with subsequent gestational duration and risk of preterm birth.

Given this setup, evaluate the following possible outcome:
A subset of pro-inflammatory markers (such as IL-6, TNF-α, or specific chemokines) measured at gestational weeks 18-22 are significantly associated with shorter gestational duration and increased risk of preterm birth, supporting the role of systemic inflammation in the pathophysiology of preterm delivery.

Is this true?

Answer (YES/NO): NO